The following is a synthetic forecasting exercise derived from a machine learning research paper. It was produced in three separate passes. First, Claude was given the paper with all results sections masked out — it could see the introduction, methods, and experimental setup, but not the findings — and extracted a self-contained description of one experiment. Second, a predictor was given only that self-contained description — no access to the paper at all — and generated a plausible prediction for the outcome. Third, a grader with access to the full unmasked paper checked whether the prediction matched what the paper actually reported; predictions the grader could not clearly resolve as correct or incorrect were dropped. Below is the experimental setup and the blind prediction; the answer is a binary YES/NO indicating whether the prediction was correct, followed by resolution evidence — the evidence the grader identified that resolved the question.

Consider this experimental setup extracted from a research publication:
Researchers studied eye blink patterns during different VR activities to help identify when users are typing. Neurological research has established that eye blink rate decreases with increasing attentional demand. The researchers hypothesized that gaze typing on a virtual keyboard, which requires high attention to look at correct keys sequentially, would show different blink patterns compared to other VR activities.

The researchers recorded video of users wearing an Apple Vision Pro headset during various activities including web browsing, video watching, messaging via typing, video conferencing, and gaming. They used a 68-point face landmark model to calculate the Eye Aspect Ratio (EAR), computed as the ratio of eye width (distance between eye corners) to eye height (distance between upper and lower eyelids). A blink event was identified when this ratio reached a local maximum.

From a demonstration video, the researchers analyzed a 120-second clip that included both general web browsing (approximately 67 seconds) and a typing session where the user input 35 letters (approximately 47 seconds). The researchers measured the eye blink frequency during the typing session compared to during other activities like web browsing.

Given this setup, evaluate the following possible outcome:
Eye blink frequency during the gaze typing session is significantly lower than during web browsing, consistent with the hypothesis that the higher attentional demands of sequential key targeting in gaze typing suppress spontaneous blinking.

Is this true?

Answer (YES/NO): YES